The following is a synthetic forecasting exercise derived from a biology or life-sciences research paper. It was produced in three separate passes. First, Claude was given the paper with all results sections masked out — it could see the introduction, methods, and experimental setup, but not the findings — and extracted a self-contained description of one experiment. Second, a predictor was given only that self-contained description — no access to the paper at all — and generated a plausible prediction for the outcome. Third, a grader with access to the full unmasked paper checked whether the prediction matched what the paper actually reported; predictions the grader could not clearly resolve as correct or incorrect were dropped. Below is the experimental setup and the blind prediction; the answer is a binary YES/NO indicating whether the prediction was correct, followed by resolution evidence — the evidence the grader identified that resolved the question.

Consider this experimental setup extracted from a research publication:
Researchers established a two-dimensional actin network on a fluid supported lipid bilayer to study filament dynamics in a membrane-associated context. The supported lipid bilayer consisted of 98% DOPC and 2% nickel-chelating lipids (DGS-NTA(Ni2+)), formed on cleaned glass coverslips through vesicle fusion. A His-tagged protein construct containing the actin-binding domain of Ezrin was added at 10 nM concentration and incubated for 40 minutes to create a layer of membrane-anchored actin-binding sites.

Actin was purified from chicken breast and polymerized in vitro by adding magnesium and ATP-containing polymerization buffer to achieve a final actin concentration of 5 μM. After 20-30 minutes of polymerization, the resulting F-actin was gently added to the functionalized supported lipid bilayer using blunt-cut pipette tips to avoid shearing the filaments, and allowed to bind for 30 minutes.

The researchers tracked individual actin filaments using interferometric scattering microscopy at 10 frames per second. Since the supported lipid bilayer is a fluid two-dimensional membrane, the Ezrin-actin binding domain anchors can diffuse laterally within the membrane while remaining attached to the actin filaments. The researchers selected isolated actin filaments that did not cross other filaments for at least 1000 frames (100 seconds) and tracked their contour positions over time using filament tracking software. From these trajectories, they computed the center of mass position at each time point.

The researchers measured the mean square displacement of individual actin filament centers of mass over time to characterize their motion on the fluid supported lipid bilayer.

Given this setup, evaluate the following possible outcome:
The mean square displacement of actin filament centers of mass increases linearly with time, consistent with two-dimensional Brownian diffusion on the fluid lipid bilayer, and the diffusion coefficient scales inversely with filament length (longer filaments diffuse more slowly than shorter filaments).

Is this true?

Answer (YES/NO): NO